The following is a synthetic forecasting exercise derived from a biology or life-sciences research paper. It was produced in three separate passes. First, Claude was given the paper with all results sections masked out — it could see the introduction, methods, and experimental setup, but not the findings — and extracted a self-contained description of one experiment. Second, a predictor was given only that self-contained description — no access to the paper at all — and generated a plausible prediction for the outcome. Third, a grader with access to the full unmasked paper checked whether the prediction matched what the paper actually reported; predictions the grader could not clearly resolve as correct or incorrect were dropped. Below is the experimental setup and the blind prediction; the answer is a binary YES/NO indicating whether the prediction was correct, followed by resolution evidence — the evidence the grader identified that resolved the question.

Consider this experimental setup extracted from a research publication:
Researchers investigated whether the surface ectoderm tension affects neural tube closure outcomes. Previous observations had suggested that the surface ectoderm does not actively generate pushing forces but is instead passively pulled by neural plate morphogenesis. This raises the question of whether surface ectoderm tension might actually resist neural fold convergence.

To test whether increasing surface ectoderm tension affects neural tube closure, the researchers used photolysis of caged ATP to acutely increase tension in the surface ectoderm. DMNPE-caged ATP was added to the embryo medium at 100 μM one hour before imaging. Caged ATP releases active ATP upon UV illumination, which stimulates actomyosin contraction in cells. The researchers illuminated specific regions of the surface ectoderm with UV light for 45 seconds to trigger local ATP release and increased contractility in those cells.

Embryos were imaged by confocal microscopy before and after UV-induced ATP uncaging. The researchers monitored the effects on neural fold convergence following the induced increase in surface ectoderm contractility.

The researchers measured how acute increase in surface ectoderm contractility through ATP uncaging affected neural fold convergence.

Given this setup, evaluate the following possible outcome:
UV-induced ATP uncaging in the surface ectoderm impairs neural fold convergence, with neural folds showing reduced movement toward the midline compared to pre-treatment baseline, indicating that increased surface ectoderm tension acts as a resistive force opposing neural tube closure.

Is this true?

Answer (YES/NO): YES